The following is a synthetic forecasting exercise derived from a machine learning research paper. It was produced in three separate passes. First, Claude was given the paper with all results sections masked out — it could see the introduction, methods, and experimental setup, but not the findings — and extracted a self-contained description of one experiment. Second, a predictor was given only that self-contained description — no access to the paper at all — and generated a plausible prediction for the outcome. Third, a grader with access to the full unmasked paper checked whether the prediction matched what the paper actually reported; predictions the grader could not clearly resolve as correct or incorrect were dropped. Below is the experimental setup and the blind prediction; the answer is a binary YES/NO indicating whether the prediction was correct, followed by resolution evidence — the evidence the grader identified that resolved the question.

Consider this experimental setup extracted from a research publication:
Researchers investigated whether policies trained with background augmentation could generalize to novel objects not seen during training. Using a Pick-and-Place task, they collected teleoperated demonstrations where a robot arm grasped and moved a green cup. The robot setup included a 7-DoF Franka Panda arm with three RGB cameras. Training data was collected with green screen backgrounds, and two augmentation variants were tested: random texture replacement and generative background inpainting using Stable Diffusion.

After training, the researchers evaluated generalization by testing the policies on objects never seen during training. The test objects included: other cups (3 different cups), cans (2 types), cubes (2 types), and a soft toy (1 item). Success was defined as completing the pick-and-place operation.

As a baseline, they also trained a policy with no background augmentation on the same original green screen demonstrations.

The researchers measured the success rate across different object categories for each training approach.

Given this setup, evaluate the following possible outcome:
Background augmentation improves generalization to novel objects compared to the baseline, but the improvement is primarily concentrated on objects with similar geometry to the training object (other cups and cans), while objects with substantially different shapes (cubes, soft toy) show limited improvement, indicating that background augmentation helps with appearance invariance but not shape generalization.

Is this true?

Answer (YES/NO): NO